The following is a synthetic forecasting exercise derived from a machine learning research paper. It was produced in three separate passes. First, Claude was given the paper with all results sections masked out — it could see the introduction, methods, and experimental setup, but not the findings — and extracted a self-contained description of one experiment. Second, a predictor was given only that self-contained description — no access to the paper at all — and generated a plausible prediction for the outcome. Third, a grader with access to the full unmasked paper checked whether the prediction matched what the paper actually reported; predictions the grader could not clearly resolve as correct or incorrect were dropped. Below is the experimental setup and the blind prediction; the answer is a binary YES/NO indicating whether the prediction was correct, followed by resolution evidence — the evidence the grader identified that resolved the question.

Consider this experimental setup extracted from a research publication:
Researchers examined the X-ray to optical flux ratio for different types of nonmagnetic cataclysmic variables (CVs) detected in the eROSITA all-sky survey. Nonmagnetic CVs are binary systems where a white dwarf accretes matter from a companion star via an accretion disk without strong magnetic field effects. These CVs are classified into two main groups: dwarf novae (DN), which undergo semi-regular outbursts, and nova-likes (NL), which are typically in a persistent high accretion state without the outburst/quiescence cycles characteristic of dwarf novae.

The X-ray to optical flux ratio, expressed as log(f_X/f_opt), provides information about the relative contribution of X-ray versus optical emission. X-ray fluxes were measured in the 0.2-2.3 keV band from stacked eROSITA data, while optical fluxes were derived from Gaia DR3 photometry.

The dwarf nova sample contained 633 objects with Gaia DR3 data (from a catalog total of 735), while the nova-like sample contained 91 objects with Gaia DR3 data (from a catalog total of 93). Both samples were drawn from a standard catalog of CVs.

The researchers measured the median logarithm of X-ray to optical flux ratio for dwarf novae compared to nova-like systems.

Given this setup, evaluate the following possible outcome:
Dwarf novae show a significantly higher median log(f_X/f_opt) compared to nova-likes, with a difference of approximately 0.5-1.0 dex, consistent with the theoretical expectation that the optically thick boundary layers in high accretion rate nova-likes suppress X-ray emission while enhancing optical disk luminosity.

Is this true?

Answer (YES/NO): NO